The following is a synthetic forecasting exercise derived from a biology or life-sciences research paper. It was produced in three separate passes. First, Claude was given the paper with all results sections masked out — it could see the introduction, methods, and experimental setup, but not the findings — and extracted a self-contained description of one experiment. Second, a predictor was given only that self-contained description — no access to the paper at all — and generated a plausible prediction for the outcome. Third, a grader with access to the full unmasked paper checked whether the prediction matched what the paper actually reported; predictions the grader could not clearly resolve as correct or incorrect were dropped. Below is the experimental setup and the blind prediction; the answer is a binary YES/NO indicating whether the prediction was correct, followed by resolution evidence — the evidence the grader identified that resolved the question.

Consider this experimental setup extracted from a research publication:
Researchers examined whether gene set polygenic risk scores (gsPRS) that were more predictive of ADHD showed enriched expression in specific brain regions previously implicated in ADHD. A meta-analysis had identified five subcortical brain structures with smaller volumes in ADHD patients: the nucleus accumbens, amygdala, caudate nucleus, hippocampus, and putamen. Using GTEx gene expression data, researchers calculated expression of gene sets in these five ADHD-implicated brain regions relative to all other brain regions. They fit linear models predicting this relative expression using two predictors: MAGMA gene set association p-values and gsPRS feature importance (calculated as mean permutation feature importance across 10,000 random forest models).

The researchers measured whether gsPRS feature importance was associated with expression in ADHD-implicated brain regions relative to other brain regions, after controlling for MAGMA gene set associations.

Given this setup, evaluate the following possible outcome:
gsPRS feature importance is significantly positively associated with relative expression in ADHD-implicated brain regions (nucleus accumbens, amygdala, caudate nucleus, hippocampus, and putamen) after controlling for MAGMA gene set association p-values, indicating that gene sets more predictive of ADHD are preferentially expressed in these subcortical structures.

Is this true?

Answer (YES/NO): NO